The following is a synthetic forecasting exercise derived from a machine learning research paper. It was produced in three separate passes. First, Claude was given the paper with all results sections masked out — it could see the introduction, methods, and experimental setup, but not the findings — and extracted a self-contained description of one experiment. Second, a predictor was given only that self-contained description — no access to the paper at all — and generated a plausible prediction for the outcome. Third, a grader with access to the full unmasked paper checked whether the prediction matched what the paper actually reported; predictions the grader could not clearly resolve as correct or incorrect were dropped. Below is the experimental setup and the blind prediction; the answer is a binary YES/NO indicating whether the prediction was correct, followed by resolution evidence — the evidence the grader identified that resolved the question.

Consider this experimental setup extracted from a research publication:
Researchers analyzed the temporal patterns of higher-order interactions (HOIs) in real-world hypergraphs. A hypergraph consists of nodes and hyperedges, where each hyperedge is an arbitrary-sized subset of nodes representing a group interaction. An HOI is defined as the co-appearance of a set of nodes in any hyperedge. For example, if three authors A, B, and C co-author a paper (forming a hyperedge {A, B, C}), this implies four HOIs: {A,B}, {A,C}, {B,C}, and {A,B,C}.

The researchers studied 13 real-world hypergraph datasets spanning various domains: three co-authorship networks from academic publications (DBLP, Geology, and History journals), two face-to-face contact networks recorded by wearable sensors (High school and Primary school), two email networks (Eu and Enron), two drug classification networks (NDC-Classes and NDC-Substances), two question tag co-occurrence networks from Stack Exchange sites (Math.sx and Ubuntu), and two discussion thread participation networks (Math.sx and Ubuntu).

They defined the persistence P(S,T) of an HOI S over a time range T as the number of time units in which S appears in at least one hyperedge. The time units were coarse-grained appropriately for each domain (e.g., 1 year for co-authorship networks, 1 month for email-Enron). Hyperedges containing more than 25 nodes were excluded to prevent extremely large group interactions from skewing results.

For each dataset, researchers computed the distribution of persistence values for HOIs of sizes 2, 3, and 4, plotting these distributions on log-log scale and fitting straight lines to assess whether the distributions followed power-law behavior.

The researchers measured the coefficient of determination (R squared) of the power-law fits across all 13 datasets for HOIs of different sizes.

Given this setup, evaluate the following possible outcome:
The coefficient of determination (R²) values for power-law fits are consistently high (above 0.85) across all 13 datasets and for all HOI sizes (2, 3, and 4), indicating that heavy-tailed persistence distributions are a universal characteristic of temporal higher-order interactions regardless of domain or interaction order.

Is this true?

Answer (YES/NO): NO